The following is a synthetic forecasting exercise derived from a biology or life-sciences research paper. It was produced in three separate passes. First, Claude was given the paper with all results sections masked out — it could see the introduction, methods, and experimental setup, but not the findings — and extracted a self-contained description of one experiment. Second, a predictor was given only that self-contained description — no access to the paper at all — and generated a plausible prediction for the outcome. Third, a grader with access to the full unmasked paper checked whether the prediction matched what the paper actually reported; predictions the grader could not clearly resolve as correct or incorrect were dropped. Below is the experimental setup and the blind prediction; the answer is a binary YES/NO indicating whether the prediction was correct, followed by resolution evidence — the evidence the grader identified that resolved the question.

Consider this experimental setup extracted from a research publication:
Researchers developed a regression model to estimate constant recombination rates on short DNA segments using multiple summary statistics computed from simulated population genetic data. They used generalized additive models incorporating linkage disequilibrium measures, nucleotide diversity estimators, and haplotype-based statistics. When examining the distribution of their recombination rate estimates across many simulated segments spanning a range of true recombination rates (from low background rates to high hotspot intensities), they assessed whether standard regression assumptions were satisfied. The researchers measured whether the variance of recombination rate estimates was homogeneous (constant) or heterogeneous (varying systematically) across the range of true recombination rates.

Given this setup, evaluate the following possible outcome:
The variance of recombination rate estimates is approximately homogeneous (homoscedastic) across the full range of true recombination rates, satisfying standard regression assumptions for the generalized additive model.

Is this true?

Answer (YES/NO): NO